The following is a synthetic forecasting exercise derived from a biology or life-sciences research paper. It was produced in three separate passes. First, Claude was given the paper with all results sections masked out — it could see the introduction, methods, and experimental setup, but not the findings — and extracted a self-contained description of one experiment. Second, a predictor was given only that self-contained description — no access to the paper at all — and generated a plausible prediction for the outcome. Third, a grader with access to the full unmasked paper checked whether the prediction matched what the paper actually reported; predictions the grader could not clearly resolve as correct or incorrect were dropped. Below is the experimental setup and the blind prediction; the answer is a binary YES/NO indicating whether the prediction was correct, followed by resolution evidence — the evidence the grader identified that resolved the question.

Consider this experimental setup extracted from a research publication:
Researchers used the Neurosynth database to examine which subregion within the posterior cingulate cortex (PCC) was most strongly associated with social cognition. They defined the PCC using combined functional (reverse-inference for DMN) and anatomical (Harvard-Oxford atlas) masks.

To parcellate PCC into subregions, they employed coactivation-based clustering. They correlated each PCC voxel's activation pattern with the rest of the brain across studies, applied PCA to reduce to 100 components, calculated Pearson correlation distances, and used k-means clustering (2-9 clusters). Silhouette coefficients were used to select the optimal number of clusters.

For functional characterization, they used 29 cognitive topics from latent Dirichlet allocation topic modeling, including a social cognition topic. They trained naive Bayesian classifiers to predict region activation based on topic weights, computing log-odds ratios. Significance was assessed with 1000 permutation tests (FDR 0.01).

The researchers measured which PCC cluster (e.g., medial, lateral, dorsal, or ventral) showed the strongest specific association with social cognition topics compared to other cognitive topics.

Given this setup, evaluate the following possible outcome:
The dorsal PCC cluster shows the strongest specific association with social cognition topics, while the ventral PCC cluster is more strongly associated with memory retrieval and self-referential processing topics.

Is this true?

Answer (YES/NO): NO